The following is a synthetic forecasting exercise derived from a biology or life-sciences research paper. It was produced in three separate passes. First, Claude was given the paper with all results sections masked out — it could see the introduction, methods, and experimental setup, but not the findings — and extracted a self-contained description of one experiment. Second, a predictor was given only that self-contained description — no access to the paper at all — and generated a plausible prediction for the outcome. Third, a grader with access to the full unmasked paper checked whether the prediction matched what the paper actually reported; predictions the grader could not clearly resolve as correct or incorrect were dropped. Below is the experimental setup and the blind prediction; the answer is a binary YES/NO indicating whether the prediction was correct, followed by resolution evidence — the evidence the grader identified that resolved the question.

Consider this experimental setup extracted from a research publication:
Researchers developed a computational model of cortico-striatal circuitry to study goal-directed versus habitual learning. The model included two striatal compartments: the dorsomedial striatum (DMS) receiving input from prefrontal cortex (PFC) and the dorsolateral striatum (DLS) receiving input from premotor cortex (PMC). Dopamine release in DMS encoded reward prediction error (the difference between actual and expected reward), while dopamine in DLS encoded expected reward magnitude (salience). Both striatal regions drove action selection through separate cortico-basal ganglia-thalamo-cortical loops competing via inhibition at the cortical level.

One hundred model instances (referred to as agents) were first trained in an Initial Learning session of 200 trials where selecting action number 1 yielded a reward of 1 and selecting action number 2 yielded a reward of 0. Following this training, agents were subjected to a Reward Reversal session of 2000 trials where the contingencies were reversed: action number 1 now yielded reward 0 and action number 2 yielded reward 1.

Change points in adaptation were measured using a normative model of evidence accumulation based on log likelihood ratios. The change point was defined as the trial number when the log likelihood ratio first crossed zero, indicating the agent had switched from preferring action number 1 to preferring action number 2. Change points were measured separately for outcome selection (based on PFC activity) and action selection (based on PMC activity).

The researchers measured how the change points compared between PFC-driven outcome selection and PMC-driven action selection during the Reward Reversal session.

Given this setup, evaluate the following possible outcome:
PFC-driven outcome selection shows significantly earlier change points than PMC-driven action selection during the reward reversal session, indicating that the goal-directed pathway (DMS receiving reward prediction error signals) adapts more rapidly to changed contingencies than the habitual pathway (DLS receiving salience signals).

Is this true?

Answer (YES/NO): YES